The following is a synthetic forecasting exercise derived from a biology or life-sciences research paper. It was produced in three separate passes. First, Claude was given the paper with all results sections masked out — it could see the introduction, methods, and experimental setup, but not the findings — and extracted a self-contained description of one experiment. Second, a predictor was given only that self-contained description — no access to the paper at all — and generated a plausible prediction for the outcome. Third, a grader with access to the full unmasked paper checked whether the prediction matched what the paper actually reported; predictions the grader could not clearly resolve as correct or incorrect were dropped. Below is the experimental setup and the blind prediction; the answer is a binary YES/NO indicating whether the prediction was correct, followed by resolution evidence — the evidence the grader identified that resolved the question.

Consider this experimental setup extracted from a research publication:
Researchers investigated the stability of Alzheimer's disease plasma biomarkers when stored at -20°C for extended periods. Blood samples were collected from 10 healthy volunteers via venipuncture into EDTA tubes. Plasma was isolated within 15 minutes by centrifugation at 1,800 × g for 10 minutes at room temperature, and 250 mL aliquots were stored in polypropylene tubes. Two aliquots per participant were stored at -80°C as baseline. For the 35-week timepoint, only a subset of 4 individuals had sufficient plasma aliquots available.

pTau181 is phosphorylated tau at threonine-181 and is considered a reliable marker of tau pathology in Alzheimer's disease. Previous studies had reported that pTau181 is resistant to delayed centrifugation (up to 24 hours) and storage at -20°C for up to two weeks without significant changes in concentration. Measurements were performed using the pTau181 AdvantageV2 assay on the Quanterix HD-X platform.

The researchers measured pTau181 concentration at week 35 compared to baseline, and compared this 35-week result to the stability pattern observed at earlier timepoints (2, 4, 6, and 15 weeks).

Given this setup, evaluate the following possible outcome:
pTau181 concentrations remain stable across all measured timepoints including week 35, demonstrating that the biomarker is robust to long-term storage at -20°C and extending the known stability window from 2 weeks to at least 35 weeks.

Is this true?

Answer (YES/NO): NO